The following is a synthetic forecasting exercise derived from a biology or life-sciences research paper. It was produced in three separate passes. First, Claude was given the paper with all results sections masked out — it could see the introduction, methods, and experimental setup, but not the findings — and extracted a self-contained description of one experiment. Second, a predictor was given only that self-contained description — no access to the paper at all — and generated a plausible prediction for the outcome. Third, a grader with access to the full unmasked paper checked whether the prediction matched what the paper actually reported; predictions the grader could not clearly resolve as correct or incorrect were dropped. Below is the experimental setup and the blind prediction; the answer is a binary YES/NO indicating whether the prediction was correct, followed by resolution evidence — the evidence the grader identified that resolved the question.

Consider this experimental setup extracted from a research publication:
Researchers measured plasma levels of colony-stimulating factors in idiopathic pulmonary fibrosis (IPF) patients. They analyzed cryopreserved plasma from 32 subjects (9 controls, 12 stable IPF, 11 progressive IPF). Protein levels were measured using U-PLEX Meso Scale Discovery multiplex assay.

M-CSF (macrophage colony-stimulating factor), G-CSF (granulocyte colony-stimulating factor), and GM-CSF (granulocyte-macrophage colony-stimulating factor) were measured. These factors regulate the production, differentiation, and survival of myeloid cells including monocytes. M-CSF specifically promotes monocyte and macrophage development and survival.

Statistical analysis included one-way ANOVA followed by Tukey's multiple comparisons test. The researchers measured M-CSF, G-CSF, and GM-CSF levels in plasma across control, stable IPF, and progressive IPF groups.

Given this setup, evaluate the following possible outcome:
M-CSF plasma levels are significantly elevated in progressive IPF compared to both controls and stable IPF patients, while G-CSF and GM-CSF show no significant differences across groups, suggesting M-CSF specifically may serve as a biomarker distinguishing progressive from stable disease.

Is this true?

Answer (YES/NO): NO